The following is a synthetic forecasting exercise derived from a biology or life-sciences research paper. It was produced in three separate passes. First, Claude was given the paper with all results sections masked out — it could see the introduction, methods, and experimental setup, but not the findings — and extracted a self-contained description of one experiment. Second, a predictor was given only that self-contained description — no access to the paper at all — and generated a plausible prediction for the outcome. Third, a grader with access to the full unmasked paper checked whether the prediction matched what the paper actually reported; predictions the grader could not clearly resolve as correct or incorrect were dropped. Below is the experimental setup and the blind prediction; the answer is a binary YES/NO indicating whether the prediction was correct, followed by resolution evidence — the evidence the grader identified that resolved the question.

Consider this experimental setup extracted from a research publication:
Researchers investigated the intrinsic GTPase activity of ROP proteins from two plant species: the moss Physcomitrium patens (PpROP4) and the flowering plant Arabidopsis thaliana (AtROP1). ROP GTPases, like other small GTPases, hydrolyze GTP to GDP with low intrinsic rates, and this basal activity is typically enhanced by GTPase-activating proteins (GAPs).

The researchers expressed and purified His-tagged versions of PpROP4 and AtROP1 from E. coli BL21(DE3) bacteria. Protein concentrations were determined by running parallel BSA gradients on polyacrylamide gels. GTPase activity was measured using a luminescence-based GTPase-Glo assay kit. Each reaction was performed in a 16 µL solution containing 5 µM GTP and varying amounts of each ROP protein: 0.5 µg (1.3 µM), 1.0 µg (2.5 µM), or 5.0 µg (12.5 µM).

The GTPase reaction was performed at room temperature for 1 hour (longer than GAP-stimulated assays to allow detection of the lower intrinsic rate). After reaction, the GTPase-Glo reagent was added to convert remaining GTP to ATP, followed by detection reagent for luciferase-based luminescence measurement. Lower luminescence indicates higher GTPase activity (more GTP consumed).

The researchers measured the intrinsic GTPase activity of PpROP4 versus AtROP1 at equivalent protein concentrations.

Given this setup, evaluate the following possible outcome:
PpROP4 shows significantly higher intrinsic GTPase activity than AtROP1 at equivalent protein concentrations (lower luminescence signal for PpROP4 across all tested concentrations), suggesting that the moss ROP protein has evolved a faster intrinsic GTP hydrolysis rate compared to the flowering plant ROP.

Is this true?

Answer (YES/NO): YES